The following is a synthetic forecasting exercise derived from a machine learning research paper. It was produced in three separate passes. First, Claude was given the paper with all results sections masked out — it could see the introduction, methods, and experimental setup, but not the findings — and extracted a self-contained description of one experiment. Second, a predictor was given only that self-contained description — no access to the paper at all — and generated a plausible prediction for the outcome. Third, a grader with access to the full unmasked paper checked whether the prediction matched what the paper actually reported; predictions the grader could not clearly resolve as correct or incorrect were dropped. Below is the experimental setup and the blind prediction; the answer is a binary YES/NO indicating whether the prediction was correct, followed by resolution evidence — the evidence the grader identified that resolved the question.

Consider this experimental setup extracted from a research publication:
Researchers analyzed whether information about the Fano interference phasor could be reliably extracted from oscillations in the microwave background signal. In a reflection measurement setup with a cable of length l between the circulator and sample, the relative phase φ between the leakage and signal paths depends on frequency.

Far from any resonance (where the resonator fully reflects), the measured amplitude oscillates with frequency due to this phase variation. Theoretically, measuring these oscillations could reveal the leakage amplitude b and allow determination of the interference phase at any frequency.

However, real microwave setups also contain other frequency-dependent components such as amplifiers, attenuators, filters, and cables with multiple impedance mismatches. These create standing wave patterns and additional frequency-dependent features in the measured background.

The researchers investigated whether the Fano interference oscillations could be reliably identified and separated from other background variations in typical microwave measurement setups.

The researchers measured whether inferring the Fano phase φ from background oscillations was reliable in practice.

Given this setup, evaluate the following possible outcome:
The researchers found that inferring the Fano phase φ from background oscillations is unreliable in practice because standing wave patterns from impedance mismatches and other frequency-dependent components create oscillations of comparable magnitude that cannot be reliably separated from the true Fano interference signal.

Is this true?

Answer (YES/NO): YES